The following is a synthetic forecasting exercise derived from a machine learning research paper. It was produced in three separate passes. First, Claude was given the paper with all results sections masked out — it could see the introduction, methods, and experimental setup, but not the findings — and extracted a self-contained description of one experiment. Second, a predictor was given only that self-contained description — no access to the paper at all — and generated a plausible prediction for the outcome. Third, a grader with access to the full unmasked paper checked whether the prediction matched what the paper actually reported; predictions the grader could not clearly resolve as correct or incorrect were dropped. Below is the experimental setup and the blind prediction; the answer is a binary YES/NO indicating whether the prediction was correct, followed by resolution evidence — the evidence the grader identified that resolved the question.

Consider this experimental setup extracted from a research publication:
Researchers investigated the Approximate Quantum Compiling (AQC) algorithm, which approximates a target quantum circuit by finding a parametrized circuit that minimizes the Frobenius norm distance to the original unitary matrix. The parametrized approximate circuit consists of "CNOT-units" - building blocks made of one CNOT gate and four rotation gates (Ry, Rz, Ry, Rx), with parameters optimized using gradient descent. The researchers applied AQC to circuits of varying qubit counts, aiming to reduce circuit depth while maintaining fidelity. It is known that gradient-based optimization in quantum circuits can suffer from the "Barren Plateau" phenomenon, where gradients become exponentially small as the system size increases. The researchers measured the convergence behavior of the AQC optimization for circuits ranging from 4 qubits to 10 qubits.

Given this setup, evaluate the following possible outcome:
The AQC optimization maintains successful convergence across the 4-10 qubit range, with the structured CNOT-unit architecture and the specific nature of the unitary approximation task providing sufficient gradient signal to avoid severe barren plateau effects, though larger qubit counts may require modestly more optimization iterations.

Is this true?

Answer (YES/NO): NO